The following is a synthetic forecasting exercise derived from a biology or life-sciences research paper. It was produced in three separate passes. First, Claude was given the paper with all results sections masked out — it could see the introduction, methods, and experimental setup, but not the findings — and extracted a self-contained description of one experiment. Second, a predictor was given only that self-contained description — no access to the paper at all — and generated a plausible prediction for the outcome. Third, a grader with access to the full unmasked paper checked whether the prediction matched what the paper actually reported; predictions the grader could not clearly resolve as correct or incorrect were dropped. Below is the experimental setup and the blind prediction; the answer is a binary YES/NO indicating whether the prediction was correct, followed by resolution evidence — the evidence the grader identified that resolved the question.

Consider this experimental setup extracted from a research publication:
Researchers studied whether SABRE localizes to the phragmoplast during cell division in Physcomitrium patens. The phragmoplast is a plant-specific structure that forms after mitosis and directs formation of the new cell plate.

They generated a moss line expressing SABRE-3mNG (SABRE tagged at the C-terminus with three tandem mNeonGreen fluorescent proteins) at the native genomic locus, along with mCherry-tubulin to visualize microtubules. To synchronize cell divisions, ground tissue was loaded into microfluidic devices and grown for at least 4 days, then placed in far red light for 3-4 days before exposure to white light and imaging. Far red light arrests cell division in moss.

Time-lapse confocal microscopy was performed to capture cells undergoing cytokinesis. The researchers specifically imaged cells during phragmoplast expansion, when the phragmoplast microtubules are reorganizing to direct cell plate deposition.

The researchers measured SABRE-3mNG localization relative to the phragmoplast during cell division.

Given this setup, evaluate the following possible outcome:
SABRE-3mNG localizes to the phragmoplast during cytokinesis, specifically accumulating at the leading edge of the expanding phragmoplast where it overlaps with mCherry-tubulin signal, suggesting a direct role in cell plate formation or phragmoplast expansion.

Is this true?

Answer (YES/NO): NO